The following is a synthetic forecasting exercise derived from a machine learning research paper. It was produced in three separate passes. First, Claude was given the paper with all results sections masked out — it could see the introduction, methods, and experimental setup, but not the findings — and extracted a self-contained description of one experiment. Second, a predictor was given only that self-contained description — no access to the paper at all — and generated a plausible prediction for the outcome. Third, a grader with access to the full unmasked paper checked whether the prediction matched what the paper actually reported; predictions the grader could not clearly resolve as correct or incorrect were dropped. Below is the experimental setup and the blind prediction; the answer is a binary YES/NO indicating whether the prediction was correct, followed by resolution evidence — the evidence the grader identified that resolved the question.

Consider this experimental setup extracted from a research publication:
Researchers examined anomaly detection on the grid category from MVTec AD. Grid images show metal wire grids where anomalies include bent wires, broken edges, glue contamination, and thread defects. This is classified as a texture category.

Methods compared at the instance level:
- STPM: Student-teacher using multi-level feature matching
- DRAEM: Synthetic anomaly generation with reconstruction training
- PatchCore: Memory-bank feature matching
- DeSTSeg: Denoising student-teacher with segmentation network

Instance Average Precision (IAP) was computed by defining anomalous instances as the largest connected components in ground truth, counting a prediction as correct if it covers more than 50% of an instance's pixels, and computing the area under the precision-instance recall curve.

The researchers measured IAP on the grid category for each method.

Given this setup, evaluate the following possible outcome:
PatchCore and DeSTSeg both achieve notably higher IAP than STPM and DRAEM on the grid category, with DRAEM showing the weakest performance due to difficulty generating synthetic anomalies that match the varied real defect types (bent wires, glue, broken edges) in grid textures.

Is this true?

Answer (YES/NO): NO